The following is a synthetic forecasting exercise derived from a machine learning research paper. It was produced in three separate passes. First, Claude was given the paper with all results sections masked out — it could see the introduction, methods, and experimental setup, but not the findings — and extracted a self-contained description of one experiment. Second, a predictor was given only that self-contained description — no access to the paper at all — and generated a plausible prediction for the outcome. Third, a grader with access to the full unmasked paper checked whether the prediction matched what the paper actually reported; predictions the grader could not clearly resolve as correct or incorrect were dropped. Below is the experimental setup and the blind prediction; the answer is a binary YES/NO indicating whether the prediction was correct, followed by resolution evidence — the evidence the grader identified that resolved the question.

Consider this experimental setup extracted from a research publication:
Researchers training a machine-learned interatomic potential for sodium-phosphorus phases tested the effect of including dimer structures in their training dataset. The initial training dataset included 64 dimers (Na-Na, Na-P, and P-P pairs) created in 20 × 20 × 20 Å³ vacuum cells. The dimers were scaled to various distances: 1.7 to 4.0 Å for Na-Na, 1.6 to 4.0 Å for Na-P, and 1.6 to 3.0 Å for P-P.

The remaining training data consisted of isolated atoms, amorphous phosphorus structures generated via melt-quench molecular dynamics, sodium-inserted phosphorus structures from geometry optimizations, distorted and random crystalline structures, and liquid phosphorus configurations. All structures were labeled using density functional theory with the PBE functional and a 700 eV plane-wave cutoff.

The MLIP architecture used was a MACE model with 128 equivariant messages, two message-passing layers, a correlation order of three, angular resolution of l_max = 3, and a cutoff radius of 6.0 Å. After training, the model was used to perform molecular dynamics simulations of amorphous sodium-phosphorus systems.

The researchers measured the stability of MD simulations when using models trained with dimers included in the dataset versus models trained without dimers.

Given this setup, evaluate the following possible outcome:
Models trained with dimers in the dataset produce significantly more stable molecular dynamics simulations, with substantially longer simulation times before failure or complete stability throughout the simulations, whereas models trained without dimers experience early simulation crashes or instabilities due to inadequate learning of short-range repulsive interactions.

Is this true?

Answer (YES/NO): NO